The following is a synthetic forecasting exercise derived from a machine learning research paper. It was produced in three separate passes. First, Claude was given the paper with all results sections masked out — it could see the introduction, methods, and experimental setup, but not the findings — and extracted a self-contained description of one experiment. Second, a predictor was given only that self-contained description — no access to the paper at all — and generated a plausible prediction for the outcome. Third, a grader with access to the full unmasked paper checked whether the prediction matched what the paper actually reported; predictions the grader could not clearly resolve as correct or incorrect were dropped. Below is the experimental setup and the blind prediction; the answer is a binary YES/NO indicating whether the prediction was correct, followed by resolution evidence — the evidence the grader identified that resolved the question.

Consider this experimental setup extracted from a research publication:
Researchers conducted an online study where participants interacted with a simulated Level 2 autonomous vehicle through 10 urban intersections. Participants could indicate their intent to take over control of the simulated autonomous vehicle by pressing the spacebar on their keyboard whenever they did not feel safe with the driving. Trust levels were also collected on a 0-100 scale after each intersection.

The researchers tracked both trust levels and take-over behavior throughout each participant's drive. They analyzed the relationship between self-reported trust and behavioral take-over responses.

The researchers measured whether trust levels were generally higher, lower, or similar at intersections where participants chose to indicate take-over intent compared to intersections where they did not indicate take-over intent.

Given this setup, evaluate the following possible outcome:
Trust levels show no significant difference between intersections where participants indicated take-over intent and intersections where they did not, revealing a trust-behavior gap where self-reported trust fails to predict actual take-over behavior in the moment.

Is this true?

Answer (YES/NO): NO